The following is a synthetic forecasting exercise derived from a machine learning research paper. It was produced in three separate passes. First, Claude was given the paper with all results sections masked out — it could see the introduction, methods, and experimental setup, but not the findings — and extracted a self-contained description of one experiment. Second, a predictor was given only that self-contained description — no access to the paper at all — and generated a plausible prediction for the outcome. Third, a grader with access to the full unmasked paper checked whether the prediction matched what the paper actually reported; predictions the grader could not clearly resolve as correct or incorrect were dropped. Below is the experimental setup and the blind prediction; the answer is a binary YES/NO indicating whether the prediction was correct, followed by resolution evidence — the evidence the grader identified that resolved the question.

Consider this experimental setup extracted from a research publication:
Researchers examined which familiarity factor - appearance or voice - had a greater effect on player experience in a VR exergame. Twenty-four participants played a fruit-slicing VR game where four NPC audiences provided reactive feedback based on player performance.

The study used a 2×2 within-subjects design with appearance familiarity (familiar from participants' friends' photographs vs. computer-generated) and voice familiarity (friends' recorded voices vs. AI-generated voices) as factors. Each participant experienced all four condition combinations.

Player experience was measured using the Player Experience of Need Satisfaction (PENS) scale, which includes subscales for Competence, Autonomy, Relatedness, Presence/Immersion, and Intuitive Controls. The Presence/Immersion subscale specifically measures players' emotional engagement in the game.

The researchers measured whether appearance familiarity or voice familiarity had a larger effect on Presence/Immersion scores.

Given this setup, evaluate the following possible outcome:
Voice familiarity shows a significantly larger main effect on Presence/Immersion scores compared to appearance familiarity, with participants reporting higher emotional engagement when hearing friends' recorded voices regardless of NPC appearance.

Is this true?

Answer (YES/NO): NO